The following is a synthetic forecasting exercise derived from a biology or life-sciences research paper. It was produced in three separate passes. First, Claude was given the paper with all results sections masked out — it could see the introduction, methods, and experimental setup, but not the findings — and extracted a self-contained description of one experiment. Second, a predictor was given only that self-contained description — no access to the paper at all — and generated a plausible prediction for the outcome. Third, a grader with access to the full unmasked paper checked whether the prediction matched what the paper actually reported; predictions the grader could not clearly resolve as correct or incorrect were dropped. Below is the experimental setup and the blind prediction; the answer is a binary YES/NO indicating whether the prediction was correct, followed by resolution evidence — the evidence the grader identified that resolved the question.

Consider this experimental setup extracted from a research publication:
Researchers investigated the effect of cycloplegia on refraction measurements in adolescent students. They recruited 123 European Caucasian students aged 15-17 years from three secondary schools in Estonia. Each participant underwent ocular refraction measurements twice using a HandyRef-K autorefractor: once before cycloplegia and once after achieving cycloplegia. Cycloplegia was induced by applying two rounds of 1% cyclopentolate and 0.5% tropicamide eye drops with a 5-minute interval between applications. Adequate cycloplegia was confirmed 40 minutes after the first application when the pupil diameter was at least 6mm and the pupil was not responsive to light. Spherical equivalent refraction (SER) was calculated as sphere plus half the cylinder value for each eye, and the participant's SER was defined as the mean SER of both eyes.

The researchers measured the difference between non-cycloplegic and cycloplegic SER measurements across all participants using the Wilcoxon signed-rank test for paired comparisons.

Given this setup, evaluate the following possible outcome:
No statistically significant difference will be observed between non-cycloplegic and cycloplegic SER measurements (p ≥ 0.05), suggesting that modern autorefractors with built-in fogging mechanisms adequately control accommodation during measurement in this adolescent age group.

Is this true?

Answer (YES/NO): NO